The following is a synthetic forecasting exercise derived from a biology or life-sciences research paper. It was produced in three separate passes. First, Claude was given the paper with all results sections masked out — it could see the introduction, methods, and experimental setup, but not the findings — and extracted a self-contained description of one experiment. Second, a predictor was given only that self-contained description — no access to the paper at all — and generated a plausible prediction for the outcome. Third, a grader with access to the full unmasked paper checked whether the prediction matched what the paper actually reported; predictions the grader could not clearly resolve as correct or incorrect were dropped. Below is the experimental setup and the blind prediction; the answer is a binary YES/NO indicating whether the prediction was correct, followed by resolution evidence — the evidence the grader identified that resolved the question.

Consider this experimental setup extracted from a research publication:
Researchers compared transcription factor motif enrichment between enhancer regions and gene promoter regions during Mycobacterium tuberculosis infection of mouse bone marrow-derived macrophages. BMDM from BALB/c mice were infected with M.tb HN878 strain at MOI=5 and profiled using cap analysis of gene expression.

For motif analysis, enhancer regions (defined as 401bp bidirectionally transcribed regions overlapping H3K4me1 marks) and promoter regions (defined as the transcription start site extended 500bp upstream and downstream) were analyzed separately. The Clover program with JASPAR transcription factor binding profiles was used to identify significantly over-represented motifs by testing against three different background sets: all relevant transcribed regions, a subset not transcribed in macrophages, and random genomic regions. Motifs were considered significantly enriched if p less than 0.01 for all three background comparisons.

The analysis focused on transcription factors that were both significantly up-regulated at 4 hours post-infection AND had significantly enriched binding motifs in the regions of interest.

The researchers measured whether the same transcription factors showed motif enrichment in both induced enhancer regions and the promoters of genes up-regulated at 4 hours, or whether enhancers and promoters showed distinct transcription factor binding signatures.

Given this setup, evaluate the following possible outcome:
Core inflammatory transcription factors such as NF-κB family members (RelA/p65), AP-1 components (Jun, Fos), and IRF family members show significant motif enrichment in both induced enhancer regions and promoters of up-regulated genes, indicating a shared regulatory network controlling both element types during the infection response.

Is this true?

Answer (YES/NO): YES